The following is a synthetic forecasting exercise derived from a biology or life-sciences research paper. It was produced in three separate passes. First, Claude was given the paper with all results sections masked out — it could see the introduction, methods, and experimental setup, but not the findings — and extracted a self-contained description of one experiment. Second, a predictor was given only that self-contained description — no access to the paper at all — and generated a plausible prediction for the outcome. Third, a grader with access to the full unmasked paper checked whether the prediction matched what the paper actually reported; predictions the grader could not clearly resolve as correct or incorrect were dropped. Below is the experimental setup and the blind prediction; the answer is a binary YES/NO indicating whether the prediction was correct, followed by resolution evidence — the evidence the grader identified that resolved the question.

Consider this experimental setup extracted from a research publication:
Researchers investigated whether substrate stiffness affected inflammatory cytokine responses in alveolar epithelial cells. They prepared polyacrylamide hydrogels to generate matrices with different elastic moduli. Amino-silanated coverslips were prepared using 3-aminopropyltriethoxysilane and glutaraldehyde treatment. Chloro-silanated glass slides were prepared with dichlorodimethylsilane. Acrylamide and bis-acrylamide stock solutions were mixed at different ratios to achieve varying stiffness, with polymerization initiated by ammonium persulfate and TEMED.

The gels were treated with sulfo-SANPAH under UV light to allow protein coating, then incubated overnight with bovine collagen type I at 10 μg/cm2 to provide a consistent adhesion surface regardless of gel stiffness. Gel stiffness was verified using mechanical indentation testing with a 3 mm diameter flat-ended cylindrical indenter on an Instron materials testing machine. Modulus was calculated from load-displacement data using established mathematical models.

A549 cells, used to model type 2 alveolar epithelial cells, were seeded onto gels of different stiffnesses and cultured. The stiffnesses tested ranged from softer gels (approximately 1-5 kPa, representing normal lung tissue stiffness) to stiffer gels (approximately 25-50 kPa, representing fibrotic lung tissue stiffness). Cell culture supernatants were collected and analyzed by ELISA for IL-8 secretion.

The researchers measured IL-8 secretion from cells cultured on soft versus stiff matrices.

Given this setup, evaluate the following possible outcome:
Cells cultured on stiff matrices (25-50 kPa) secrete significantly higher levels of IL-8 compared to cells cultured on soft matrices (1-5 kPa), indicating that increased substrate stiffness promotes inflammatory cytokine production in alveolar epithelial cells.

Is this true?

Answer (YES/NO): YES